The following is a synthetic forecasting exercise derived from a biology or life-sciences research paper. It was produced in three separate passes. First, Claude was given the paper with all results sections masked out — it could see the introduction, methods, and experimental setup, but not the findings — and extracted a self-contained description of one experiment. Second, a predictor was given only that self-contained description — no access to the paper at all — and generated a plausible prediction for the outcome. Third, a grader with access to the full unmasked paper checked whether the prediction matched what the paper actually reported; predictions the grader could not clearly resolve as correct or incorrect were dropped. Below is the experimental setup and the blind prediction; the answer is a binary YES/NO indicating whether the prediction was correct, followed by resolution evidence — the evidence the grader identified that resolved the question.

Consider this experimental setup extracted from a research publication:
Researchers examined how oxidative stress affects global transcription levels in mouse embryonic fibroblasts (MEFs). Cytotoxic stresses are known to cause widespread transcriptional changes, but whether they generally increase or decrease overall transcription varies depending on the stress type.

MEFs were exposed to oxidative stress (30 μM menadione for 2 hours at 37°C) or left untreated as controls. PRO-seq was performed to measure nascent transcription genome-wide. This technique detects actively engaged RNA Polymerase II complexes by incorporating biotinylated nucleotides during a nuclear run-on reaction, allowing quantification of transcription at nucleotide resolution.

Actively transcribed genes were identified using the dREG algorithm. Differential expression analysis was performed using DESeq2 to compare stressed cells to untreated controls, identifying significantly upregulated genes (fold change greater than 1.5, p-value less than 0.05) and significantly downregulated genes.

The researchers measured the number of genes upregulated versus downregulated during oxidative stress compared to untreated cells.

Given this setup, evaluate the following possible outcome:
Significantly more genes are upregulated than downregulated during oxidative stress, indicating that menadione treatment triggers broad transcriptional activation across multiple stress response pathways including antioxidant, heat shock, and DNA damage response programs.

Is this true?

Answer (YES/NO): NO